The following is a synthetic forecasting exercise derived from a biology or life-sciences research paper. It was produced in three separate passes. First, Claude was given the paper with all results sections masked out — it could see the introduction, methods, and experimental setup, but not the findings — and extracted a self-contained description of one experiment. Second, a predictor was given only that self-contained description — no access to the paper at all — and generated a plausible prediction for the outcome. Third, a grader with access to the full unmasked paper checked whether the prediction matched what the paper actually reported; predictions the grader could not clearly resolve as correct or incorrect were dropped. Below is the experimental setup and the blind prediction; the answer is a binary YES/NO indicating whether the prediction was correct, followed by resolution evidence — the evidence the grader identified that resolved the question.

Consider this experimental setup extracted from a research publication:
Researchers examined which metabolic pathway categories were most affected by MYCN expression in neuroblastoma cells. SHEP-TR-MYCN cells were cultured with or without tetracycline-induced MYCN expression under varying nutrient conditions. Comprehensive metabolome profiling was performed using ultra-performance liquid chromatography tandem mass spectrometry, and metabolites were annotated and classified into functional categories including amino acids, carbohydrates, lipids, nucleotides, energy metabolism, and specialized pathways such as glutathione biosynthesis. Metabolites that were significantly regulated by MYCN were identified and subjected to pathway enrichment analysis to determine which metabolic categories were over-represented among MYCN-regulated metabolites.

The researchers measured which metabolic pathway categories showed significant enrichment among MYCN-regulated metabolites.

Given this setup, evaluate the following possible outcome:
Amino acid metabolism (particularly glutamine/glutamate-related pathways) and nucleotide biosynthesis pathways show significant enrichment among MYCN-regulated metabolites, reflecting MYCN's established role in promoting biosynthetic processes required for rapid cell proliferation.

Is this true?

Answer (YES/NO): NO